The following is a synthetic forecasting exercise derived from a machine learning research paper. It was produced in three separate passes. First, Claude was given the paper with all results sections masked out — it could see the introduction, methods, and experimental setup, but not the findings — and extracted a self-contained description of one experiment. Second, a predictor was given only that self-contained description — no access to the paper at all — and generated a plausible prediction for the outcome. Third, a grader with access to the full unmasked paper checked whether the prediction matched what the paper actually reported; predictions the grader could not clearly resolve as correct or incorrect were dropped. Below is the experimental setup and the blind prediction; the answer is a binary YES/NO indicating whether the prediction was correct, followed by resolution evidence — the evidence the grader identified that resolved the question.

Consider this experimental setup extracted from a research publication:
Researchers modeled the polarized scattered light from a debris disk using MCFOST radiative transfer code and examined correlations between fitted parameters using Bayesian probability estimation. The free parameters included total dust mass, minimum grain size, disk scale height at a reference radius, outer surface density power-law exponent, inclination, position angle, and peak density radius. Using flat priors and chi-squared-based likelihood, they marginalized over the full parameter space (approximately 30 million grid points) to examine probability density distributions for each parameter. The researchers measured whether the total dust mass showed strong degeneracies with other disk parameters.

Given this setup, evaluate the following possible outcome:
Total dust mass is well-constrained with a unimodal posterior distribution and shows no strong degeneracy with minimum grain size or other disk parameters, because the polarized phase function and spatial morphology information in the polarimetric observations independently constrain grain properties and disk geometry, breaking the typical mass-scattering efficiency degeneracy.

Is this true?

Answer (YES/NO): NO